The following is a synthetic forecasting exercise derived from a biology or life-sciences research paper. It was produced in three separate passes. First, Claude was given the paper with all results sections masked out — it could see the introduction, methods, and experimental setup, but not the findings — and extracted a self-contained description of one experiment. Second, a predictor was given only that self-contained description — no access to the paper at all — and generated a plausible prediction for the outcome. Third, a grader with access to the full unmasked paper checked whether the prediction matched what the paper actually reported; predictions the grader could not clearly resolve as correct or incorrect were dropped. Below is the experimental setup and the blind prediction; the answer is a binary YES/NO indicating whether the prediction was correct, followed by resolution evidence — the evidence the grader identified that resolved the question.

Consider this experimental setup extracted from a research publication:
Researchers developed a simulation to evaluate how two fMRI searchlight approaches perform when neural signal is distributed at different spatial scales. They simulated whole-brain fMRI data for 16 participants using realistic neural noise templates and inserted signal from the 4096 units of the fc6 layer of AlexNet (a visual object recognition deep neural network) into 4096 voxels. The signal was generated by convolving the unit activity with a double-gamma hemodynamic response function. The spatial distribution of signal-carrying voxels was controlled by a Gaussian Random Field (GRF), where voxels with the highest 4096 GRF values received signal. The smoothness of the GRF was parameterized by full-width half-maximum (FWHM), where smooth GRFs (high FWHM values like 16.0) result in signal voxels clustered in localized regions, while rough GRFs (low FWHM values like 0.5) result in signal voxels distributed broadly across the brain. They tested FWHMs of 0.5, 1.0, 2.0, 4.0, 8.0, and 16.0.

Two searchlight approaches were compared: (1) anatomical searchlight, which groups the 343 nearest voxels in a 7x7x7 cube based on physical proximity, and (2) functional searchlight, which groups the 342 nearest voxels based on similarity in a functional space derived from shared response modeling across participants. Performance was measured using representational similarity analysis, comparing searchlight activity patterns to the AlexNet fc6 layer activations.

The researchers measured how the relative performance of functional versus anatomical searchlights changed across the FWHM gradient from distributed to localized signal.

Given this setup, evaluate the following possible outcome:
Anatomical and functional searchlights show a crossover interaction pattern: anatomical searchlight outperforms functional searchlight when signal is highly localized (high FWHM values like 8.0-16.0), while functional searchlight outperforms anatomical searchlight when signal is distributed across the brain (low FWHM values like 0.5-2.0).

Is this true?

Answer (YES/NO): NO